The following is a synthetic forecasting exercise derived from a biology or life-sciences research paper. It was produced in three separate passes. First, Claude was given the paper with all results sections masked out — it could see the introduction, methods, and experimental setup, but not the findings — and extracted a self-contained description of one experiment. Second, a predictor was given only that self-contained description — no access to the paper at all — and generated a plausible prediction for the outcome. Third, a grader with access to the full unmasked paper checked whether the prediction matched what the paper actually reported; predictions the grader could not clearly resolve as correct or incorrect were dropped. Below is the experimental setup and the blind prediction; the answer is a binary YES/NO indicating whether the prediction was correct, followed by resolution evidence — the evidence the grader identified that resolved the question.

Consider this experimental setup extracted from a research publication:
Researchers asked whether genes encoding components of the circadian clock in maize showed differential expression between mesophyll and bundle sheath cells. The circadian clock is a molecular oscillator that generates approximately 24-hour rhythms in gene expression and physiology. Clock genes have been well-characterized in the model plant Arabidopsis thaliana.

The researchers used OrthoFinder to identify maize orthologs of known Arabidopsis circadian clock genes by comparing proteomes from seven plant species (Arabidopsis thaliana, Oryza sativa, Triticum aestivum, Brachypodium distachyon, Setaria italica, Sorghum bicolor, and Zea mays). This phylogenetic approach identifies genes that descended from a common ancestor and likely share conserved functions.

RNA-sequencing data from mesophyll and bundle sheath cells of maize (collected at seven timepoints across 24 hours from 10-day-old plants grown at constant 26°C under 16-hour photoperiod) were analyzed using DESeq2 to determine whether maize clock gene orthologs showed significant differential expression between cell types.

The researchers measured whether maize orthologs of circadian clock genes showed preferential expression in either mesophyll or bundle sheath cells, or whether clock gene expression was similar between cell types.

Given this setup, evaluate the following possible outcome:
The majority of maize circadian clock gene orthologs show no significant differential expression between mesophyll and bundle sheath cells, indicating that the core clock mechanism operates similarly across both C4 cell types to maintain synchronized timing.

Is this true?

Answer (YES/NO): YES